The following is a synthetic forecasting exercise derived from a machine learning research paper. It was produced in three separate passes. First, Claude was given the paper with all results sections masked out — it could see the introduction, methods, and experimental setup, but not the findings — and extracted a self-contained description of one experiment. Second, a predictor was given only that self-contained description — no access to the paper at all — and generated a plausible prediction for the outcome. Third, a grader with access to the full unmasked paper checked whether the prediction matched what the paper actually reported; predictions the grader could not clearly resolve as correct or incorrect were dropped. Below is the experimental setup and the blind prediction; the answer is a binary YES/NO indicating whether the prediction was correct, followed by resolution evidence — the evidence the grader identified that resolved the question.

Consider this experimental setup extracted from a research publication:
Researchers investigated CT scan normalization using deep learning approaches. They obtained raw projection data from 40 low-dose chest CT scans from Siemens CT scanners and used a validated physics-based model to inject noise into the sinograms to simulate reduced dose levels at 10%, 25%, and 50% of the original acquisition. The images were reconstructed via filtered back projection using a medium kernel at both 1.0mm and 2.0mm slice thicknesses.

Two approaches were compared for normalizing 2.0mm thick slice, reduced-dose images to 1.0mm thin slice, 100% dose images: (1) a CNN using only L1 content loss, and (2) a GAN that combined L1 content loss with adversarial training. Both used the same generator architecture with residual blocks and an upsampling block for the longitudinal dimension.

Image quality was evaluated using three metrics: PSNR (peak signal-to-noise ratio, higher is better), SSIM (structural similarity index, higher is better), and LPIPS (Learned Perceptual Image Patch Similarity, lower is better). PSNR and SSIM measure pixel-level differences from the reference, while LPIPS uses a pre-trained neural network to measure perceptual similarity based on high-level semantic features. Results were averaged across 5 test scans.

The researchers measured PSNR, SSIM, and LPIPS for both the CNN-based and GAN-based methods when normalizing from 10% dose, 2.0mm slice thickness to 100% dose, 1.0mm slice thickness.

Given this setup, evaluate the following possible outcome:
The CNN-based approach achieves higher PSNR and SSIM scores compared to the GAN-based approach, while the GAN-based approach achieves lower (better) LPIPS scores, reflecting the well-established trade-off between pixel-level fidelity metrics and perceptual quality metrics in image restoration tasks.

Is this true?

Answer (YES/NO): YES